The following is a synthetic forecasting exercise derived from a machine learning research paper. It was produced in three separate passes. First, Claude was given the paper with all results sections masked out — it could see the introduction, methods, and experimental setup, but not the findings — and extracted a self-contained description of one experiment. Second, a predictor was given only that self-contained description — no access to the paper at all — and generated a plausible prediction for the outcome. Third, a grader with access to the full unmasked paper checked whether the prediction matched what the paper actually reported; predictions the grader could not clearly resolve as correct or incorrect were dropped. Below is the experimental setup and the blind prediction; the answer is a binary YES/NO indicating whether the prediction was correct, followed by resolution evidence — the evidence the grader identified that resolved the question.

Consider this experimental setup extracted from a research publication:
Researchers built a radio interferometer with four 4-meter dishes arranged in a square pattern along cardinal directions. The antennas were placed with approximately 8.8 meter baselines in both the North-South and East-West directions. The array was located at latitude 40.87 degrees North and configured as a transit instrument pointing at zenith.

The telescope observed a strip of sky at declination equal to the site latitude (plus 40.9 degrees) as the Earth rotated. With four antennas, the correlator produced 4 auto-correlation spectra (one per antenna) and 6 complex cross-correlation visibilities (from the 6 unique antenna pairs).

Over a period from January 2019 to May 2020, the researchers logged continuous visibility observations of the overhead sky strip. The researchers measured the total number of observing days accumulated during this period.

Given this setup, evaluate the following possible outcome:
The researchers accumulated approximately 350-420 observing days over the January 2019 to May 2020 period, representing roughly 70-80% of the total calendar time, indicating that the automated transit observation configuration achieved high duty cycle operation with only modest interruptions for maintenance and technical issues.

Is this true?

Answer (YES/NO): NO